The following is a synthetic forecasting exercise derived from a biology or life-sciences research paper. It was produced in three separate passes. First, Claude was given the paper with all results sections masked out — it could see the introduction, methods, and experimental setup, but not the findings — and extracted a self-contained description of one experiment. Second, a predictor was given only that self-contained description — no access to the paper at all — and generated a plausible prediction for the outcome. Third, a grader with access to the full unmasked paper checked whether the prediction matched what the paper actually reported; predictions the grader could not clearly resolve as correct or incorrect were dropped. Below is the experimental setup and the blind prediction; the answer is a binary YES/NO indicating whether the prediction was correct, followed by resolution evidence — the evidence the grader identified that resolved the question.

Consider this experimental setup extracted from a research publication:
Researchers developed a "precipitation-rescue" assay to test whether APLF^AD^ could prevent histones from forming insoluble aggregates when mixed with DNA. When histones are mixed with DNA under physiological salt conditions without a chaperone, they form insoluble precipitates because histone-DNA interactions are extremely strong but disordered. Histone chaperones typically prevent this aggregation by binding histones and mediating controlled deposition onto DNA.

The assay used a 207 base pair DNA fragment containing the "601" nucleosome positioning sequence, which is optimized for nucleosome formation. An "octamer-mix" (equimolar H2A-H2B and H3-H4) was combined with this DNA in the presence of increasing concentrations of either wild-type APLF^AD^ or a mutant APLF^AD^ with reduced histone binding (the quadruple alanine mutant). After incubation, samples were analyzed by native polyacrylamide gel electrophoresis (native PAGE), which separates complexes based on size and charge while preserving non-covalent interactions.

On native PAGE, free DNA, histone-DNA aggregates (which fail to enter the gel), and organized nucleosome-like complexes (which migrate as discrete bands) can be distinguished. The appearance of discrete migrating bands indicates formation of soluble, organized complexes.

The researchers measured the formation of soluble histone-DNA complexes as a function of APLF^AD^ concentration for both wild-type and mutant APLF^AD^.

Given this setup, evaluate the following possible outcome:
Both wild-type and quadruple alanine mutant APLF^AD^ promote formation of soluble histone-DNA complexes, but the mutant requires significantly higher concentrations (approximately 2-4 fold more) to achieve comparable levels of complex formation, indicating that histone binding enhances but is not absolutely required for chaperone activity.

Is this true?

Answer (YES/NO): NO